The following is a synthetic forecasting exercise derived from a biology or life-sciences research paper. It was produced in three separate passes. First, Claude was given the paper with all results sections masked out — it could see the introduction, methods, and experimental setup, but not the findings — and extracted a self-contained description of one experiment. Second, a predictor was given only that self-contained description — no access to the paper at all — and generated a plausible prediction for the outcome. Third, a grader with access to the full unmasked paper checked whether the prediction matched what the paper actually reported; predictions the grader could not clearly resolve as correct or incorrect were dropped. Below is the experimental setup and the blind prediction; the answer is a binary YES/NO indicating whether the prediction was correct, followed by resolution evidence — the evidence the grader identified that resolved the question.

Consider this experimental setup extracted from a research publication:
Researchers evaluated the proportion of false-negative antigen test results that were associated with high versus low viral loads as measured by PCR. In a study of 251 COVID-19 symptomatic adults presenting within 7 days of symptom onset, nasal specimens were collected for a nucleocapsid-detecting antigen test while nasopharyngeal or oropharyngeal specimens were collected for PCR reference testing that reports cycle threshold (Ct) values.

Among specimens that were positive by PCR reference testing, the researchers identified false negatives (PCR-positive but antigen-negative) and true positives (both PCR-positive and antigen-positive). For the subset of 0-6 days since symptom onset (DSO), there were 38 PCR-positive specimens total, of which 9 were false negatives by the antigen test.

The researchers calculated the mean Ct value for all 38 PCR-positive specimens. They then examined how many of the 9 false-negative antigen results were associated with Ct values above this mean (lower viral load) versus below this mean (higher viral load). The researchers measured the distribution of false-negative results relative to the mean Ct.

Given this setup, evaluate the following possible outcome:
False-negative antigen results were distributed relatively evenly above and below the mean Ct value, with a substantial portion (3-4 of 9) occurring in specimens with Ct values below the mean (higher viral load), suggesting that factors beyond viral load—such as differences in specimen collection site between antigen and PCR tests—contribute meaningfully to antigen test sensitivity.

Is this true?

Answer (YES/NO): NO